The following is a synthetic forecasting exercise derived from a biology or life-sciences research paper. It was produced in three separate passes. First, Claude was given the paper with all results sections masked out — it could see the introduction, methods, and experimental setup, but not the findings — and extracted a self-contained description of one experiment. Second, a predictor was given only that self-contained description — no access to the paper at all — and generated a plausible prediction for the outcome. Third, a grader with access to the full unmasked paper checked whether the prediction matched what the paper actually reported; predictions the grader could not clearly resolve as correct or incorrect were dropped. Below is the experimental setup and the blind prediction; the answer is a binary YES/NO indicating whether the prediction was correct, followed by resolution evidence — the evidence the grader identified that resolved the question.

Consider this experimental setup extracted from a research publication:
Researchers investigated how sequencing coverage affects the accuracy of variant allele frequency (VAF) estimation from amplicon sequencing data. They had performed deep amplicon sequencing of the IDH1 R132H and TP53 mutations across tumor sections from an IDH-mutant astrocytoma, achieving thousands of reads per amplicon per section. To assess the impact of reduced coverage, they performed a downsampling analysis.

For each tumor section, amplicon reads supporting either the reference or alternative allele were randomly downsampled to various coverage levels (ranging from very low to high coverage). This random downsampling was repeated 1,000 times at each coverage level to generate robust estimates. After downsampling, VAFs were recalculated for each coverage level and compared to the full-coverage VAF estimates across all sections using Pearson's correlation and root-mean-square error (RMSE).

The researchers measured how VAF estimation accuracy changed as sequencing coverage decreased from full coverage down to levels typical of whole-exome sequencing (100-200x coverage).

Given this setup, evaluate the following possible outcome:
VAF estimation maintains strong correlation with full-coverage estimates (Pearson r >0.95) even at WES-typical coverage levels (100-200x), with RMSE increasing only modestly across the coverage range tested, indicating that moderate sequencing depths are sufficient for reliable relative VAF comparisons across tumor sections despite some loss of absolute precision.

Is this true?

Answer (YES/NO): NO